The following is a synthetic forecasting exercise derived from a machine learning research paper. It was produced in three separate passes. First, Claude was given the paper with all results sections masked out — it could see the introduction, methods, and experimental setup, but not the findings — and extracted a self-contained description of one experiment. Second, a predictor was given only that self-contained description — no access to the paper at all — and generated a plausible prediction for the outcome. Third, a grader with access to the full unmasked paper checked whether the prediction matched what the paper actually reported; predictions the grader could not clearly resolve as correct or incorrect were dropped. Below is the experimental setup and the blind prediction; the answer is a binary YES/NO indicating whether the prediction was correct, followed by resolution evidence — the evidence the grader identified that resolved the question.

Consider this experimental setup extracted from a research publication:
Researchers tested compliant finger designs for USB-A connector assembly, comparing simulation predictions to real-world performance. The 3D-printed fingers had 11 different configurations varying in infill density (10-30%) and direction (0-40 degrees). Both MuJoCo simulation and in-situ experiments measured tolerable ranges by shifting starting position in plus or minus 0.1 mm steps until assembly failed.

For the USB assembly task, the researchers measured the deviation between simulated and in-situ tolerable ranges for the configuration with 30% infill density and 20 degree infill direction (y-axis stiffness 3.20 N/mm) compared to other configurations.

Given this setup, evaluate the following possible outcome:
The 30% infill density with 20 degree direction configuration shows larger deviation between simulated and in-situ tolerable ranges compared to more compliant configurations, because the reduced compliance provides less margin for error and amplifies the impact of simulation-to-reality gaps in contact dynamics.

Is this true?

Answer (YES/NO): NO